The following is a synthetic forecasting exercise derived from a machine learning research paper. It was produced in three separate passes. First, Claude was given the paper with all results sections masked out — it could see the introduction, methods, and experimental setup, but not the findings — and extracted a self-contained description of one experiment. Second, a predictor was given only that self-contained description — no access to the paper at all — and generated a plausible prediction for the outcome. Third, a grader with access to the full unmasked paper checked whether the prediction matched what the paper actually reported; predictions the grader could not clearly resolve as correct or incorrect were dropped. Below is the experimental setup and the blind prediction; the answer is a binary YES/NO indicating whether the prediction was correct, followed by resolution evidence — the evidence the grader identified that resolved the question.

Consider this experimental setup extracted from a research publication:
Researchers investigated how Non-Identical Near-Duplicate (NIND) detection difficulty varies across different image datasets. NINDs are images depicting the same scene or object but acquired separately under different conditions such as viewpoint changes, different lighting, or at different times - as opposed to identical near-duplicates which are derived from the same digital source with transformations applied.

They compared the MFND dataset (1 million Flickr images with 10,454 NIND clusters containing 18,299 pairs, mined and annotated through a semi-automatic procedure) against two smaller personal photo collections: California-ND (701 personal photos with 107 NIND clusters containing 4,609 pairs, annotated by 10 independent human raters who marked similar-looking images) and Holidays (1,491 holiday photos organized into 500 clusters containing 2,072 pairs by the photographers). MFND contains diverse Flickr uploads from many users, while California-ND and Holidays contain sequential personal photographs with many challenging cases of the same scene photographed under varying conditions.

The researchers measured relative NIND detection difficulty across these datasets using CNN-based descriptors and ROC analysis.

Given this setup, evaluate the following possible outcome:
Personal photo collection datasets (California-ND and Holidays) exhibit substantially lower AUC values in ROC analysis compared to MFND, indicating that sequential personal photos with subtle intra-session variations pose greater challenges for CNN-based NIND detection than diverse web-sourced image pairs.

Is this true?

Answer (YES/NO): NO